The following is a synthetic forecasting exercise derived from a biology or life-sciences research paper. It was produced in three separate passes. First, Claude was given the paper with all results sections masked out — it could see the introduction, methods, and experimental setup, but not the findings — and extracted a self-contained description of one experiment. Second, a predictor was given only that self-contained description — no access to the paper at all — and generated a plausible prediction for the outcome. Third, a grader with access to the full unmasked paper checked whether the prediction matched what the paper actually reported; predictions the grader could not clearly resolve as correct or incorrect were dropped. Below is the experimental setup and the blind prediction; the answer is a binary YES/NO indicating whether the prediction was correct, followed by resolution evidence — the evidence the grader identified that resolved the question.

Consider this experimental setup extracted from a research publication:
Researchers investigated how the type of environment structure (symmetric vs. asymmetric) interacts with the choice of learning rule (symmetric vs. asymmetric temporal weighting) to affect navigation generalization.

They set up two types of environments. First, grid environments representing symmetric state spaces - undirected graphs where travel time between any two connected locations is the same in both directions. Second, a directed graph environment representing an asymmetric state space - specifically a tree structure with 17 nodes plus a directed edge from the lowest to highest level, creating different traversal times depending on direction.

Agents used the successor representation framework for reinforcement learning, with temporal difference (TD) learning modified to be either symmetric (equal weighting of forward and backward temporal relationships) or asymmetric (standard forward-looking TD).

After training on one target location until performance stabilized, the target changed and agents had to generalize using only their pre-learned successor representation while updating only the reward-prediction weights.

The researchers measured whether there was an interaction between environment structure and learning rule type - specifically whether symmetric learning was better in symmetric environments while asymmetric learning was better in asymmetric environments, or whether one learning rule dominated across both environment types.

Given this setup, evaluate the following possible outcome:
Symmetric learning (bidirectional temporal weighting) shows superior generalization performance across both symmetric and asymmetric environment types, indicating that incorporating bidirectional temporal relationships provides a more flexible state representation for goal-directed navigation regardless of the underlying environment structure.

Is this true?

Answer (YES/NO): NO